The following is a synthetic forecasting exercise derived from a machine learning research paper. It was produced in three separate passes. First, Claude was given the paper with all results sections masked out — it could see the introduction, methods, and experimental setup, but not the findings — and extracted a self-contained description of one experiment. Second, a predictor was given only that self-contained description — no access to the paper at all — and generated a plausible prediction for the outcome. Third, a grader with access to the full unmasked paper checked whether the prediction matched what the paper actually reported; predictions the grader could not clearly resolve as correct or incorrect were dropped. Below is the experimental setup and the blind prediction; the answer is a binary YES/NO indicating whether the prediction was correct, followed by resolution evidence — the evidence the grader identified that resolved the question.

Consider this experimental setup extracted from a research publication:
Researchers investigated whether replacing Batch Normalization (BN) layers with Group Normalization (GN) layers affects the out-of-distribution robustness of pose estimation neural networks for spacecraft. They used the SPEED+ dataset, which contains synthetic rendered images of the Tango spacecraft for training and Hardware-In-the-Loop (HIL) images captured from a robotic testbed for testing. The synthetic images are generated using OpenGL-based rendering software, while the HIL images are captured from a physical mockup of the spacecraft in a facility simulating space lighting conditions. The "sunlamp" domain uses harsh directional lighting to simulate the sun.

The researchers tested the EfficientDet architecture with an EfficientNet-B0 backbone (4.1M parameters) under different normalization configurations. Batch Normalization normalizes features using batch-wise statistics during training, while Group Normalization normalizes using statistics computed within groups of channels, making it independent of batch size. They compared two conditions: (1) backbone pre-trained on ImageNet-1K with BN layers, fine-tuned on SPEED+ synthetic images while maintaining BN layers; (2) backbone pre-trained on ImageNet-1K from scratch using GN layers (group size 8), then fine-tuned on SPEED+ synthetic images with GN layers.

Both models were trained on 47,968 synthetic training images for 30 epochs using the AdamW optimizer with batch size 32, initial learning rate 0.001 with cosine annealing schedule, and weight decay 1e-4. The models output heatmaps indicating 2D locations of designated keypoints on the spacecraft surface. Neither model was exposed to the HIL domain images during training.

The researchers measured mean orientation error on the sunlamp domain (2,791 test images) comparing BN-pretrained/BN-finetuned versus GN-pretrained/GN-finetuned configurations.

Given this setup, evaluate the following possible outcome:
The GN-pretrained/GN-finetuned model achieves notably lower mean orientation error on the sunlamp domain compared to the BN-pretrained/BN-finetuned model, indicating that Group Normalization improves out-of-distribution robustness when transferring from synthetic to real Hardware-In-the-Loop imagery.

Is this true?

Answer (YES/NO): YES